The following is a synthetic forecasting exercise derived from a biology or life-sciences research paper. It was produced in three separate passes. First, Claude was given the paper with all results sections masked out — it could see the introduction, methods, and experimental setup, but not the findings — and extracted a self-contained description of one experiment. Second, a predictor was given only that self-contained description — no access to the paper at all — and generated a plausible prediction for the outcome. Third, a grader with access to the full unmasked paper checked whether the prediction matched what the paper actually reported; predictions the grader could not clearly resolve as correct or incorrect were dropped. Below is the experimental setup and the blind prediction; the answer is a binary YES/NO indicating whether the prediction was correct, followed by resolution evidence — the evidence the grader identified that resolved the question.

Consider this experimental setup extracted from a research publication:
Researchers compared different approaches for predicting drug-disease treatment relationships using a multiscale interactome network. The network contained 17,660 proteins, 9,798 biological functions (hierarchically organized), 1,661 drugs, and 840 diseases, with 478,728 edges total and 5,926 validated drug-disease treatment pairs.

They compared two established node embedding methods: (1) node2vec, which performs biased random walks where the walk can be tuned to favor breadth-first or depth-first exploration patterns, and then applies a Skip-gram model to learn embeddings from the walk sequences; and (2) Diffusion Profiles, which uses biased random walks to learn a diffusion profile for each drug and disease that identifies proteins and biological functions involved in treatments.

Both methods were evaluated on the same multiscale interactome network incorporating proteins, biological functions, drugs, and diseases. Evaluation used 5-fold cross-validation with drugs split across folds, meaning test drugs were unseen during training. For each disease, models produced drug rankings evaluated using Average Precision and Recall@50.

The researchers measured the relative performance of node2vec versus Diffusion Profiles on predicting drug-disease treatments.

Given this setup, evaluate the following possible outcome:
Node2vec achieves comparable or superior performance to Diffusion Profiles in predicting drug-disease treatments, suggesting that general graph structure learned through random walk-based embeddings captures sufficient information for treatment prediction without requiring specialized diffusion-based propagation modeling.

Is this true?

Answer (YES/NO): NO